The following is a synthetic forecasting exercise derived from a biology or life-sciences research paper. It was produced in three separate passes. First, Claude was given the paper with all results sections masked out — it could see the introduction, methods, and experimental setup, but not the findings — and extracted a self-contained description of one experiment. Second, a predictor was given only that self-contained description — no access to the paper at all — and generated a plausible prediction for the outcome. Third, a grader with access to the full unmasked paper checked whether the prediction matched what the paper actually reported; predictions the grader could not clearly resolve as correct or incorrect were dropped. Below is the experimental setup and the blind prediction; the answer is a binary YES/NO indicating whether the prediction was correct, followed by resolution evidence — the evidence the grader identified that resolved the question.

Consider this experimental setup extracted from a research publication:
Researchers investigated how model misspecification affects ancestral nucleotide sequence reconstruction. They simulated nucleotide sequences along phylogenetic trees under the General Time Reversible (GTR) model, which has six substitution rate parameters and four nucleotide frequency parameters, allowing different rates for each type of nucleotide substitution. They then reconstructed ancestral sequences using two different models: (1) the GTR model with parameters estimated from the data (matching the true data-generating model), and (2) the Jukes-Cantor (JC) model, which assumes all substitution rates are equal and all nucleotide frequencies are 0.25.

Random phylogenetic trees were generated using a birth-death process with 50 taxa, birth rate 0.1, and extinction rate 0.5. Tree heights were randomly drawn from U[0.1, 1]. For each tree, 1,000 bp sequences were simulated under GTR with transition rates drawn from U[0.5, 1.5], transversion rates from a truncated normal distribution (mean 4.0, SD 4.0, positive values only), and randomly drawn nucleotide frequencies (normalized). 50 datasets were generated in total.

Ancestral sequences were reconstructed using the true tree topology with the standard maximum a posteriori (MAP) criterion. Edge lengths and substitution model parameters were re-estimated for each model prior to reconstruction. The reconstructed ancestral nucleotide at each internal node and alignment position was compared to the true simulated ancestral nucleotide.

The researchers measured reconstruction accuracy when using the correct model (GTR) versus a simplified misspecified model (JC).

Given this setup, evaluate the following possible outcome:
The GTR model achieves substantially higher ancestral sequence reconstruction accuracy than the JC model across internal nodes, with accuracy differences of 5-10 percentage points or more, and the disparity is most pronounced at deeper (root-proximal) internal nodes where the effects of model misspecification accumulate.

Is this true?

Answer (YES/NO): NO